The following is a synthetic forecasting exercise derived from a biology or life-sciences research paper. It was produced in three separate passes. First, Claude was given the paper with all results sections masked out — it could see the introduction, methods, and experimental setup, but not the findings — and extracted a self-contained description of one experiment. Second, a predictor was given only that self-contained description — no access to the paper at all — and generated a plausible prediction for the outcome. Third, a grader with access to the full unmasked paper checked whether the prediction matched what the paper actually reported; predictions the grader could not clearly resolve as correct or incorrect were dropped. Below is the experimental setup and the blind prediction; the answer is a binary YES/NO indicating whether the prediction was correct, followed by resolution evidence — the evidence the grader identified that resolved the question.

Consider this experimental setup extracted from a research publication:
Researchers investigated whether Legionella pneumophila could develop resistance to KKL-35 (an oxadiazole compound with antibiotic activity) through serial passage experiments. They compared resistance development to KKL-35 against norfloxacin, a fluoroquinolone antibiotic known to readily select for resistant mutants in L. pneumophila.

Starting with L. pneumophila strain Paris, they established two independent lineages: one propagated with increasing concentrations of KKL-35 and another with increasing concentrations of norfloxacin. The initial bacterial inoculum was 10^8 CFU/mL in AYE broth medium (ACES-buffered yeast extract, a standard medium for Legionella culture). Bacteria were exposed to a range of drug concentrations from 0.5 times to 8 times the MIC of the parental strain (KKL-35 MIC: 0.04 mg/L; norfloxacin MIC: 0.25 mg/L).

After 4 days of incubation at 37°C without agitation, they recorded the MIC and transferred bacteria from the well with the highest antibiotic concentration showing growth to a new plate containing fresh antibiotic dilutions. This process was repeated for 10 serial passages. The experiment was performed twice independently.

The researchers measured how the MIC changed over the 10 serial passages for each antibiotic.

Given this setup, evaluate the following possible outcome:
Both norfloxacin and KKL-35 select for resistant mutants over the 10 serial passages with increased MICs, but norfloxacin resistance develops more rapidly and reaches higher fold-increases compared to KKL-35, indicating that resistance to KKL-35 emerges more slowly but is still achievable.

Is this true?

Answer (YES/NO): NO